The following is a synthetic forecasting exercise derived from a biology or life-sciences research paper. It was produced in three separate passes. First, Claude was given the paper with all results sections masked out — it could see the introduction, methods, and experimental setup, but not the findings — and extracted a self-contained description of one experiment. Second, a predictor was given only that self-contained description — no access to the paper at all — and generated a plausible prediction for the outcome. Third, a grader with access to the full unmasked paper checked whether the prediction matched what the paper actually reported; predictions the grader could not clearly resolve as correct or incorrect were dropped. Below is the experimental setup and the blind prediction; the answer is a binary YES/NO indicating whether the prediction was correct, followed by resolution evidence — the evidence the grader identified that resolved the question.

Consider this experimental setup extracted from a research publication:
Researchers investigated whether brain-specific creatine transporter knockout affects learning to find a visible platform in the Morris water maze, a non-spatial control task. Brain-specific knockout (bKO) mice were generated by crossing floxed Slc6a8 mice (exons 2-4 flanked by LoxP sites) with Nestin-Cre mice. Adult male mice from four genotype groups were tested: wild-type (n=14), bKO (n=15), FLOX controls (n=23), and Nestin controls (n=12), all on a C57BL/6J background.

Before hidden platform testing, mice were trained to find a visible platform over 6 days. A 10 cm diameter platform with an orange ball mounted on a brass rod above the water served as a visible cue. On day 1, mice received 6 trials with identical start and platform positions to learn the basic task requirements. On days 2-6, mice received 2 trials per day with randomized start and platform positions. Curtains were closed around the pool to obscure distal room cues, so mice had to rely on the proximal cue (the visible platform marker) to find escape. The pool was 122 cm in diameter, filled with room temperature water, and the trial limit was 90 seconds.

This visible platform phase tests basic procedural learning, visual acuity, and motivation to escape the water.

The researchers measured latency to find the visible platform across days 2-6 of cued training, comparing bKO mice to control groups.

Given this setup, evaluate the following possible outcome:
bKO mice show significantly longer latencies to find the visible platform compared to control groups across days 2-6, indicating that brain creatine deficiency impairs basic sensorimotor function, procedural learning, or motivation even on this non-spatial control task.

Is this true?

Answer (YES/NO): YES